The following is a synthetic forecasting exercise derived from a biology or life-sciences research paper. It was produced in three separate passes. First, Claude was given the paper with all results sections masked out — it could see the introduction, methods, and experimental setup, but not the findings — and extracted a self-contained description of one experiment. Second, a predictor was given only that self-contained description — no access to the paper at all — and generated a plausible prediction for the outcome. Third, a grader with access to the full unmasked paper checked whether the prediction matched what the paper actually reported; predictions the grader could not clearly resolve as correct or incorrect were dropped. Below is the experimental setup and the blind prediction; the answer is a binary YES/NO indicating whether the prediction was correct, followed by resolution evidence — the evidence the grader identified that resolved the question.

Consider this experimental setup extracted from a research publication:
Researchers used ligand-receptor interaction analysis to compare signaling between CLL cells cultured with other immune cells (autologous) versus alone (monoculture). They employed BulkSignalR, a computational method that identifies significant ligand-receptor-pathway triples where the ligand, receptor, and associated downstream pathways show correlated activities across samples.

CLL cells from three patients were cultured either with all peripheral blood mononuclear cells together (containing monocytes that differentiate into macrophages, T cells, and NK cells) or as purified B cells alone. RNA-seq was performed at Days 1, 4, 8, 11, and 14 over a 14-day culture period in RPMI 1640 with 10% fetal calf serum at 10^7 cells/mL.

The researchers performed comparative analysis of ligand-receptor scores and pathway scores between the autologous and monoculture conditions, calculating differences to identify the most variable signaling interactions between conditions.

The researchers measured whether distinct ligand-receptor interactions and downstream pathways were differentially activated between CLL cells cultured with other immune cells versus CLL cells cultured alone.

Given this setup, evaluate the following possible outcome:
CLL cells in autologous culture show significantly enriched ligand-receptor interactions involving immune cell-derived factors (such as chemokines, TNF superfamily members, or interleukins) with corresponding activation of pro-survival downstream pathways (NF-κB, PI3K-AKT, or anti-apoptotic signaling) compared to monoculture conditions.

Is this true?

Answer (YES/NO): YES